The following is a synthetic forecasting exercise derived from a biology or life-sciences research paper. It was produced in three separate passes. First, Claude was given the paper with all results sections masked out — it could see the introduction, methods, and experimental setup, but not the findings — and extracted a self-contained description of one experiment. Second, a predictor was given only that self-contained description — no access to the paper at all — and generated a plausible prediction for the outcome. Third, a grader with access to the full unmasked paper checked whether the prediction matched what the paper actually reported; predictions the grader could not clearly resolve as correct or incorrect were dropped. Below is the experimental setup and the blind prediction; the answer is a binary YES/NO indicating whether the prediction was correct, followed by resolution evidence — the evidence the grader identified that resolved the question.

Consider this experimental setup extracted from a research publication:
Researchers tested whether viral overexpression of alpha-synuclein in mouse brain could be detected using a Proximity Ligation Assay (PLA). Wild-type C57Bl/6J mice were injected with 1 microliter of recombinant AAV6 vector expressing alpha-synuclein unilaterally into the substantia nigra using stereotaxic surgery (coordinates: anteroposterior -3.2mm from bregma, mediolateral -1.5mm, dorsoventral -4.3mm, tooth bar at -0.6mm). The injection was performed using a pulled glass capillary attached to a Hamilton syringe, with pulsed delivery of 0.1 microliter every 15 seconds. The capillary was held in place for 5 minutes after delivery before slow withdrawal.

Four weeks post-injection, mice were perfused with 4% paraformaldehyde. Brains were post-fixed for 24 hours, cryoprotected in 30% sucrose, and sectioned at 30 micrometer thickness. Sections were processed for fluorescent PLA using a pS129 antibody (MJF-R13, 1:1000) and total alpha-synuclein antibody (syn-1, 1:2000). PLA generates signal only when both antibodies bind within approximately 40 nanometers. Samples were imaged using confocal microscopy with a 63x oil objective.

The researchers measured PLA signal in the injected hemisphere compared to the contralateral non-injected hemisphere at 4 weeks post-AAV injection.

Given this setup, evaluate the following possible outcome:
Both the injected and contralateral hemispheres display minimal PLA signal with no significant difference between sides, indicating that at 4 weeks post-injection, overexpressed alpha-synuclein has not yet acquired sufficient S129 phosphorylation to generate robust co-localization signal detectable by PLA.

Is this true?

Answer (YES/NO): NO